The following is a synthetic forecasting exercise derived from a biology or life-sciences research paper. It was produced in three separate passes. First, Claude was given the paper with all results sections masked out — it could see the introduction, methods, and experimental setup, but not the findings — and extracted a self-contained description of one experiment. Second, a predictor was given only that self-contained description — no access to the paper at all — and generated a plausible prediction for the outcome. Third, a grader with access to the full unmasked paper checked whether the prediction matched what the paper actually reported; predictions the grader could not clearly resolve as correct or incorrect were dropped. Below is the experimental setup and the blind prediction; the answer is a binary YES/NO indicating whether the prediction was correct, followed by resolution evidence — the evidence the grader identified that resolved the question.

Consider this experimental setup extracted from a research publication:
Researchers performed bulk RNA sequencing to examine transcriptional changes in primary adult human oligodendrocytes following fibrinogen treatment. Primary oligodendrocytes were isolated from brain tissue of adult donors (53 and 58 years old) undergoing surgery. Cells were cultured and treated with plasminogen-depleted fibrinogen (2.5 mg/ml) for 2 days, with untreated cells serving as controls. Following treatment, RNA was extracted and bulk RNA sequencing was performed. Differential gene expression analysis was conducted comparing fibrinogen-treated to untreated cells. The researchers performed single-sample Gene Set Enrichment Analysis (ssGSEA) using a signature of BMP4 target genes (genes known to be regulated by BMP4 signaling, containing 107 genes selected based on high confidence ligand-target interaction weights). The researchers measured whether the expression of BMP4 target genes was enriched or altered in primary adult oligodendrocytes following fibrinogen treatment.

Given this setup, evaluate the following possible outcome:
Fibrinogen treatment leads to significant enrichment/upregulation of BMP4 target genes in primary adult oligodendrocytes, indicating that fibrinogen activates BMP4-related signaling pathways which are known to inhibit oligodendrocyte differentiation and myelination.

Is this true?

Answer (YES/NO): NO